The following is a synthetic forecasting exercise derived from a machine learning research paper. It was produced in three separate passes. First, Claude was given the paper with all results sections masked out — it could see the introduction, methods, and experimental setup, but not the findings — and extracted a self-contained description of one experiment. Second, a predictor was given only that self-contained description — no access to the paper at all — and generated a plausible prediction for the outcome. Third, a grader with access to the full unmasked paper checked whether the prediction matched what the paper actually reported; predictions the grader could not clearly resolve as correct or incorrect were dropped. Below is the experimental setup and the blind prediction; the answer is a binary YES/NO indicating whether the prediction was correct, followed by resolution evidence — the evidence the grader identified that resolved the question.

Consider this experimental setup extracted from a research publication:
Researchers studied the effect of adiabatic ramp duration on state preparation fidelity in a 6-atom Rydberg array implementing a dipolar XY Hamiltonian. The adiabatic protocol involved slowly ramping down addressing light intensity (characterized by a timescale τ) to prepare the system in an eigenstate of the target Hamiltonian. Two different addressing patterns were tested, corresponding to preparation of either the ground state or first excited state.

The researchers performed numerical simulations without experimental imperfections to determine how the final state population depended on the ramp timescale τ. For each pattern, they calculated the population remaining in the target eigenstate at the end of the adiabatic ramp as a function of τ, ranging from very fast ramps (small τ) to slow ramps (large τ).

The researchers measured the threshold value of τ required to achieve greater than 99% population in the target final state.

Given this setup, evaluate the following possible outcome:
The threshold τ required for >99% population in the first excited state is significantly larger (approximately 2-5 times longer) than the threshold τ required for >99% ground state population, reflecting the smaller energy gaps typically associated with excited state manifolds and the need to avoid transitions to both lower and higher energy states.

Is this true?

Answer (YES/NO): NO